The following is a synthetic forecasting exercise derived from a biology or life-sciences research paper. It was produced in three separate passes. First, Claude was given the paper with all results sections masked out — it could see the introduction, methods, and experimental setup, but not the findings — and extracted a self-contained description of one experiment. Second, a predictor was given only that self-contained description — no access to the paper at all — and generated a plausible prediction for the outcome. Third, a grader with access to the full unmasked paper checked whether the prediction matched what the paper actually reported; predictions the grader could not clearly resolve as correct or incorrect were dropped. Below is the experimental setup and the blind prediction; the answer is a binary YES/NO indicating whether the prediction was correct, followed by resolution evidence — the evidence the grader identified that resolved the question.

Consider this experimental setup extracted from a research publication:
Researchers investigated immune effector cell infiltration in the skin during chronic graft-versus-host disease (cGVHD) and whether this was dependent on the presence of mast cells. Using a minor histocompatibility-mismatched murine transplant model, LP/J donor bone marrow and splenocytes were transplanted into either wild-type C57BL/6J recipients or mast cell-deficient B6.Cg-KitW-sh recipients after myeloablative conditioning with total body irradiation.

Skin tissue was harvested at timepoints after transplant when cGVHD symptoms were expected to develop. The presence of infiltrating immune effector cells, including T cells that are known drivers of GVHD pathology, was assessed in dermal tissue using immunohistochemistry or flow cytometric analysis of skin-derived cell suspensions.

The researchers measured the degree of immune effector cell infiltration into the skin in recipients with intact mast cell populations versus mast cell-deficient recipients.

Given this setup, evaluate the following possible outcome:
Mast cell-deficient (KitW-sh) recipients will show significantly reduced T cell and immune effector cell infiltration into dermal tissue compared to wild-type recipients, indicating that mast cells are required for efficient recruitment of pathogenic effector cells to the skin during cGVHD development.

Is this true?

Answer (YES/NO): YES